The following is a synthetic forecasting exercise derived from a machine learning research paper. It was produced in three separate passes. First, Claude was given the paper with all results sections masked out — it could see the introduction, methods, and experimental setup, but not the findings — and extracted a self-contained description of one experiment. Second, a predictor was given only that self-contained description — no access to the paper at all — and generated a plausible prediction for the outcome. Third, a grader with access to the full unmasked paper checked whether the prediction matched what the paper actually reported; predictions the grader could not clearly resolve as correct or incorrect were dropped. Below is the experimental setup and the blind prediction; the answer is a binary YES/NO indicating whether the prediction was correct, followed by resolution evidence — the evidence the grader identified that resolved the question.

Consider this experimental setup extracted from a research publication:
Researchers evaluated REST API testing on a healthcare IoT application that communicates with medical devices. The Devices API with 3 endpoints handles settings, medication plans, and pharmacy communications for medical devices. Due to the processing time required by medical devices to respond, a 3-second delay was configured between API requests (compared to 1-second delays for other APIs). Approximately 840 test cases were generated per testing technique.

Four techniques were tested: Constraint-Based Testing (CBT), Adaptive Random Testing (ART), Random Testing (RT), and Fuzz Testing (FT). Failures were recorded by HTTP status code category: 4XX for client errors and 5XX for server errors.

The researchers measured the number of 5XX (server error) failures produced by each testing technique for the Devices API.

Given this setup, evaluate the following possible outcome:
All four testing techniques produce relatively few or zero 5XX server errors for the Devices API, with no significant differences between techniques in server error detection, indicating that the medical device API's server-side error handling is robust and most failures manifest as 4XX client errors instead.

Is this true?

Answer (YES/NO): NO